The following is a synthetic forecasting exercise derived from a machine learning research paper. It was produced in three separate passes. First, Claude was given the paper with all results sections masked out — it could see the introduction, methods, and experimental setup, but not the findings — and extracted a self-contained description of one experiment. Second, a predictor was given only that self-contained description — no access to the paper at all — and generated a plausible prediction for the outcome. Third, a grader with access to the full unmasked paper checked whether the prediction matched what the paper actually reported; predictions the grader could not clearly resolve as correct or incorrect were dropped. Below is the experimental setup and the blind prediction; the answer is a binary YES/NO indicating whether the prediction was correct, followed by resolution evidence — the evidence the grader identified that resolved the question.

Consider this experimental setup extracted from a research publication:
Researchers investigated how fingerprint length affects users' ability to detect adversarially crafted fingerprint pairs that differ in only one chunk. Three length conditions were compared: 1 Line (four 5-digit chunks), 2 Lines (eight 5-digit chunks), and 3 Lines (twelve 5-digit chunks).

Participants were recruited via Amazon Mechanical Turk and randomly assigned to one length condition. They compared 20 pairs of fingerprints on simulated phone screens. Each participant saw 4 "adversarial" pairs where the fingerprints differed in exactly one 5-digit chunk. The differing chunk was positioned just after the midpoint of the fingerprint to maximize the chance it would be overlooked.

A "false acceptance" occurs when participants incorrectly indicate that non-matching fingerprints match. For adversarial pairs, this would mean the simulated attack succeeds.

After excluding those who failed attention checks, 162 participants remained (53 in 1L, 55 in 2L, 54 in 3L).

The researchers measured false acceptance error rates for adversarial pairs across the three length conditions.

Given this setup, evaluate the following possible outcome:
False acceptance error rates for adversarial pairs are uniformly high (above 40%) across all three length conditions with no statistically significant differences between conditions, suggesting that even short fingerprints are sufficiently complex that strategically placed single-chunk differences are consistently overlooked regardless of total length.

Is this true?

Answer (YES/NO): NO